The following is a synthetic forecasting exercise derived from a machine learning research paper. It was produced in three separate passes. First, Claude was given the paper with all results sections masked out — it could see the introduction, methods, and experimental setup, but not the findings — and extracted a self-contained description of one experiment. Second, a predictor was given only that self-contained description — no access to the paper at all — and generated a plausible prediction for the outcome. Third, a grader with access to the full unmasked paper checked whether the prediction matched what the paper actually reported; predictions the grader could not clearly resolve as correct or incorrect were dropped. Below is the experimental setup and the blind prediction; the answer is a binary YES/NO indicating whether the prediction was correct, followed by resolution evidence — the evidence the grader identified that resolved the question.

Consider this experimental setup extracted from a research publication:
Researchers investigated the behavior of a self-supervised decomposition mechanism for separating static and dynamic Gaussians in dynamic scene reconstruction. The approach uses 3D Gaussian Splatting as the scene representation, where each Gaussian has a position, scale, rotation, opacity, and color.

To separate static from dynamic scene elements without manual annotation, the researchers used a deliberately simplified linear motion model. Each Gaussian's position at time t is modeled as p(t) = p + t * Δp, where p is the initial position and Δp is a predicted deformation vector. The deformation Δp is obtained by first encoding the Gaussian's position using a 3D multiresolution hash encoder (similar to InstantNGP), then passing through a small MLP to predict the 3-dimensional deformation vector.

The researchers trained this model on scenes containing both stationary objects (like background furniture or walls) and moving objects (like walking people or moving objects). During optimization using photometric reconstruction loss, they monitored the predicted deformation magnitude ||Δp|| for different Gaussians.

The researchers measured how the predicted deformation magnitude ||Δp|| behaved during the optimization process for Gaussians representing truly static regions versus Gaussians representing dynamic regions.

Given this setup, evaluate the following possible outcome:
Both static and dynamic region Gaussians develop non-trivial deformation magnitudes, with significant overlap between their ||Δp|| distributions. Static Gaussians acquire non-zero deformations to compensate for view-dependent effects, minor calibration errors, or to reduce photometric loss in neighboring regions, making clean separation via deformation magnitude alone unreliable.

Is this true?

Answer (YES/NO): NO